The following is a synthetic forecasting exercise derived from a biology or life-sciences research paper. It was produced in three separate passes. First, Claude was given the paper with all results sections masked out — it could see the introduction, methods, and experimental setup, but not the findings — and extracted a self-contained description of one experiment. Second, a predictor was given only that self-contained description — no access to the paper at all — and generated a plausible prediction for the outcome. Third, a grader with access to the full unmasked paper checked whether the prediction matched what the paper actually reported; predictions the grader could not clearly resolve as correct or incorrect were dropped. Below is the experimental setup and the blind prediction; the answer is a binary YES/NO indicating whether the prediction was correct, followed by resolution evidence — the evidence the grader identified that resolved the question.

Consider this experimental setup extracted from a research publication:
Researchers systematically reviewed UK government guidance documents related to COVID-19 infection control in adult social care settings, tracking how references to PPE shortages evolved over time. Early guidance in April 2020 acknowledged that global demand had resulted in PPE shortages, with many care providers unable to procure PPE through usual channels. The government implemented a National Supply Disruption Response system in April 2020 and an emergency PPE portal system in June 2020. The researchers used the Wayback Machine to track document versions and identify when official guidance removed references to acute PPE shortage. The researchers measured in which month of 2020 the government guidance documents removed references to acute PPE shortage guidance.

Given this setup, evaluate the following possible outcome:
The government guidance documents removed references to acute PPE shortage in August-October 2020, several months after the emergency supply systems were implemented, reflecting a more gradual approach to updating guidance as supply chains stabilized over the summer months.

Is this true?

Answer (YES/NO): YES